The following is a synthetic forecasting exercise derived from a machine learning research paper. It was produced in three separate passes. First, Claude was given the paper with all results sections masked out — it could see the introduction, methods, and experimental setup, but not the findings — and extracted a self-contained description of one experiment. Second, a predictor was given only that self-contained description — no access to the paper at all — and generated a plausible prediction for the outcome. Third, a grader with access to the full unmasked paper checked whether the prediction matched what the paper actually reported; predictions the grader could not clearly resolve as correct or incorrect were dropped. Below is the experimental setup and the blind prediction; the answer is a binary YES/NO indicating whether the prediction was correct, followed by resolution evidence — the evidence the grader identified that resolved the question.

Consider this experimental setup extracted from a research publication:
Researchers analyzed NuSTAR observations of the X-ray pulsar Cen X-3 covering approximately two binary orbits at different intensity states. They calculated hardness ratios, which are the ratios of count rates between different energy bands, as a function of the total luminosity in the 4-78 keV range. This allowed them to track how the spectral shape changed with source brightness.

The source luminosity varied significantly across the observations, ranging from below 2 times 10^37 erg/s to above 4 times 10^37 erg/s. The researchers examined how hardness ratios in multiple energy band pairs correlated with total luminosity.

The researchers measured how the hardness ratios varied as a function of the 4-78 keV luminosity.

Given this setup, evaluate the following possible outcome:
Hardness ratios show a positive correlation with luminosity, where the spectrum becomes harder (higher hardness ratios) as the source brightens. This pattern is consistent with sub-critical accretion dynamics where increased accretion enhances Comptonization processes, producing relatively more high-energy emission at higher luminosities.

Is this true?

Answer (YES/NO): NO